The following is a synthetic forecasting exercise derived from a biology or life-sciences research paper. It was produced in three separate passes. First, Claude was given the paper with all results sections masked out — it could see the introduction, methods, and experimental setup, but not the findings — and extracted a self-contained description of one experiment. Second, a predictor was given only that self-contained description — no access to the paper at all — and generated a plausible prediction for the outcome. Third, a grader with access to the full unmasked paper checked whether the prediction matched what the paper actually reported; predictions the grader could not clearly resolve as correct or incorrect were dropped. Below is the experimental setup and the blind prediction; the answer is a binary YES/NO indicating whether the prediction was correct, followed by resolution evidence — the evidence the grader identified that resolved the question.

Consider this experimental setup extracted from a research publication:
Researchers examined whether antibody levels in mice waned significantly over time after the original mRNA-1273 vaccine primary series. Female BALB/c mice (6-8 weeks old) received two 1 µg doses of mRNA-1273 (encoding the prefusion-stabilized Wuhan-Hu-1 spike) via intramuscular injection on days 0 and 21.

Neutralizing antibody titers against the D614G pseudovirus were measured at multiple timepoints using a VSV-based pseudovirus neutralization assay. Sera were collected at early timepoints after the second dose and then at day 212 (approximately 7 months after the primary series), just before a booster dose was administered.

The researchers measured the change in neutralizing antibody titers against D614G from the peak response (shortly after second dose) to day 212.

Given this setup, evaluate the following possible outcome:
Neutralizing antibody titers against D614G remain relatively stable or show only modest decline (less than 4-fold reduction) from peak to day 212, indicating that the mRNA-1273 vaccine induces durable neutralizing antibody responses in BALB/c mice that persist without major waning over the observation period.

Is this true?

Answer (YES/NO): YES